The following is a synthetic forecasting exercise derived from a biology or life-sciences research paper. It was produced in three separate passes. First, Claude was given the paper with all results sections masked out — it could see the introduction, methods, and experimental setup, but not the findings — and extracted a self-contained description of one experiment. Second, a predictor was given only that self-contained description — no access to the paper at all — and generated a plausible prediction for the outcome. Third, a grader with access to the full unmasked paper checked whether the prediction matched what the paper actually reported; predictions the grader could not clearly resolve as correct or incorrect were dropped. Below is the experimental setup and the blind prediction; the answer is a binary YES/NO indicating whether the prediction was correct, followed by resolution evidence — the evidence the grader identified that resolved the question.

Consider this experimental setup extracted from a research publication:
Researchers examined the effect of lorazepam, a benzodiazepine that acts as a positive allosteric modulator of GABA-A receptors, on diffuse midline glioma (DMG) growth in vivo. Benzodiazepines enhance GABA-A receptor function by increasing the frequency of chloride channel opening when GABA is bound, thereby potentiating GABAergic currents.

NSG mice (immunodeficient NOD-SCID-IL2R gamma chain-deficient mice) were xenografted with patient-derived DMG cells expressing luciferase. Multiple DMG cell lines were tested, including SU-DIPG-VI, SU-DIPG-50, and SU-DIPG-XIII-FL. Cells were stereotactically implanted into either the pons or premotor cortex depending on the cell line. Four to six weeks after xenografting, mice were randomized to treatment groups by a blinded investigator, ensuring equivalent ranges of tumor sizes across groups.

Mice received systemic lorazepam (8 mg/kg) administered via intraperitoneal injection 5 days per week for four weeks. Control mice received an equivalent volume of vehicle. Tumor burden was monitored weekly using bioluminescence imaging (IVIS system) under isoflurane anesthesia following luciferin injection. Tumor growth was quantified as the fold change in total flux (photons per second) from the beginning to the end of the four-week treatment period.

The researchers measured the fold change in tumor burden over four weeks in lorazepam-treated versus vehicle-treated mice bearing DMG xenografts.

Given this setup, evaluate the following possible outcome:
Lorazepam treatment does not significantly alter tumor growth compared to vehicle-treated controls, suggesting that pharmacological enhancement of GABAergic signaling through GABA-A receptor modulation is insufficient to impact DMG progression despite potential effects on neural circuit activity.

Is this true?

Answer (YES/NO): NO